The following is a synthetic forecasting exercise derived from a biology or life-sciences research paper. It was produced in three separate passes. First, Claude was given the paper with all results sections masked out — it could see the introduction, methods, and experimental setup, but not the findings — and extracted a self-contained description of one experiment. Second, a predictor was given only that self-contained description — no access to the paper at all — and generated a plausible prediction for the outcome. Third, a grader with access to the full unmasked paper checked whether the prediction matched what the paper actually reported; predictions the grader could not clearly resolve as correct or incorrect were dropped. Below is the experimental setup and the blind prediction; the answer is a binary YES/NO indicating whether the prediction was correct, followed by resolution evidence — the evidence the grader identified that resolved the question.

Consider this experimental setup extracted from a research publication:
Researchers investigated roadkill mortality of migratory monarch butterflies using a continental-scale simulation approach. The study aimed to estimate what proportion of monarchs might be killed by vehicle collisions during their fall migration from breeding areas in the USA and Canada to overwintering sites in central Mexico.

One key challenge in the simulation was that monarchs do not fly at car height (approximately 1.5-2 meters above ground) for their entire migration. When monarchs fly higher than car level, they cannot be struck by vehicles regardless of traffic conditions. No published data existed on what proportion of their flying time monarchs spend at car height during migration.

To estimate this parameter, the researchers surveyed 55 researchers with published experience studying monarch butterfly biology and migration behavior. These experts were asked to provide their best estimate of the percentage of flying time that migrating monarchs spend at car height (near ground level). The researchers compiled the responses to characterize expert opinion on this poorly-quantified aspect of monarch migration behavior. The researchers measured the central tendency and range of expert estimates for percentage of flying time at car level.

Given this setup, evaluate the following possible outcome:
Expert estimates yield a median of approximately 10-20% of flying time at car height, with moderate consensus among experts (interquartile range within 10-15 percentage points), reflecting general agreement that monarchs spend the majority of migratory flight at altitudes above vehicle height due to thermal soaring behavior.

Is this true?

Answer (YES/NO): NO